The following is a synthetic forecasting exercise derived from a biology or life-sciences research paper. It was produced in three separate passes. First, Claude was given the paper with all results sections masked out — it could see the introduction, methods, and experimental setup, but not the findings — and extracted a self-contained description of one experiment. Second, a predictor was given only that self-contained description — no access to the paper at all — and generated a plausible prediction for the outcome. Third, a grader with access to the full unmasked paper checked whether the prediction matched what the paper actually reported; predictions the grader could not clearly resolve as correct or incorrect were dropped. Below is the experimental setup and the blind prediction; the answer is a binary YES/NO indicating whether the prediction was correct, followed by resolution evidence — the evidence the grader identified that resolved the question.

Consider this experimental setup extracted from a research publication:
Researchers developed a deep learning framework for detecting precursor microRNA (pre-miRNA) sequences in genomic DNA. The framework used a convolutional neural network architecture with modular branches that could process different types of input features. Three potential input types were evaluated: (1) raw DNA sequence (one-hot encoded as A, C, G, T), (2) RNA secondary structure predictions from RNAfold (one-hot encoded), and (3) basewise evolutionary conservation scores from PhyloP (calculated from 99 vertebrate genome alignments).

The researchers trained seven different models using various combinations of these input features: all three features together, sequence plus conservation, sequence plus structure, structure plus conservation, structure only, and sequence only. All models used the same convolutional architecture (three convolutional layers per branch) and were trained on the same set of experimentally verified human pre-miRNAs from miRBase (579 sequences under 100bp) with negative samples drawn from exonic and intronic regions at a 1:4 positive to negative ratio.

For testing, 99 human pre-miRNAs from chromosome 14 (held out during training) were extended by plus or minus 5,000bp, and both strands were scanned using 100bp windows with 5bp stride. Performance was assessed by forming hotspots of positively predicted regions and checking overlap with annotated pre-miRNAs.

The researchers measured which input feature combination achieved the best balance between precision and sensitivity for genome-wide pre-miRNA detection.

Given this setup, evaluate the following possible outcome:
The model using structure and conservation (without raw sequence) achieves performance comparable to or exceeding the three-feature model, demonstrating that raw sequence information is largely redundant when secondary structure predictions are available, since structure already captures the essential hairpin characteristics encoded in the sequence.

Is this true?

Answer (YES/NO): NO